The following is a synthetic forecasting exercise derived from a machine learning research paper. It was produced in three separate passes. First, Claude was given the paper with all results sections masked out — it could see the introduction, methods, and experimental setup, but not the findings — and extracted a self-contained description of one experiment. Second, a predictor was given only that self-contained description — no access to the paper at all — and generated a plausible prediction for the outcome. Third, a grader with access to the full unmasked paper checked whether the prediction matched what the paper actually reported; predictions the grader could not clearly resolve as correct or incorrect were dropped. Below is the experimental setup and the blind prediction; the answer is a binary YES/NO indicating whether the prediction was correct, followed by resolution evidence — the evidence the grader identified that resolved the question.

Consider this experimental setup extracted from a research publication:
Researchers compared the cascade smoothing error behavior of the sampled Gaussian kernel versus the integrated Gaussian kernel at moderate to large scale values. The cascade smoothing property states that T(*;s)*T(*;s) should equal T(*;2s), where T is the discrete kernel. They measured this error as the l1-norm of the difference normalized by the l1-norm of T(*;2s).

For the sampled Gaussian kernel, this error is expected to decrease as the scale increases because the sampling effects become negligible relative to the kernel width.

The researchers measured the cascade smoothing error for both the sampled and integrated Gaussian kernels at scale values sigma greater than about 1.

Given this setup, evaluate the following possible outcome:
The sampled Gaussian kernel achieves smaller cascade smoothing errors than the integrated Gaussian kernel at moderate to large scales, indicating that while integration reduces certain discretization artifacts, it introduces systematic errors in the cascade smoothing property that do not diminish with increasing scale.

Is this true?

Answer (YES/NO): NO